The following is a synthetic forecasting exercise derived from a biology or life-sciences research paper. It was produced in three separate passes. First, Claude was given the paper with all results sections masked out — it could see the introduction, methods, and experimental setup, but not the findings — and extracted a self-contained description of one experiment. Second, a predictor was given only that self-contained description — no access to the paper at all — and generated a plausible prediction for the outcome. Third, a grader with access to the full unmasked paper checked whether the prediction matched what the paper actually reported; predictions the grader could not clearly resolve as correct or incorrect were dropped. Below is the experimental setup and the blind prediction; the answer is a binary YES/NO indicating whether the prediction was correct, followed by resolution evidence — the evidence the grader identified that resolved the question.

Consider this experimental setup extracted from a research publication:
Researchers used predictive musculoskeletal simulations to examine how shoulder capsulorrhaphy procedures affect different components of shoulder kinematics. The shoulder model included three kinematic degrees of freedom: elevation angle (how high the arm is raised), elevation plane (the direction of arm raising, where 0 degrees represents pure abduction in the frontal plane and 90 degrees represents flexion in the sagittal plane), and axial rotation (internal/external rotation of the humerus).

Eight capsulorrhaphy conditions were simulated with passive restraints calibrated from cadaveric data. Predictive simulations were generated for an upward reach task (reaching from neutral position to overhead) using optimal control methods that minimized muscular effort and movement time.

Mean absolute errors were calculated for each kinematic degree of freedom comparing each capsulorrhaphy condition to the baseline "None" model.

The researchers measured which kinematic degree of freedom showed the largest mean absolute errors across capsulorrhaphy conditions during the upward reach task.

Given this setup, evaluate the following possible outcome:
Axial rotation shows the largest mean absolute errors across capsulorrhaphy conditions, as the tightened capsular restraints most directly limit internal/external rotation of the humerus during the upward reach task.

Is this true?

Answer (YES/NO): YES